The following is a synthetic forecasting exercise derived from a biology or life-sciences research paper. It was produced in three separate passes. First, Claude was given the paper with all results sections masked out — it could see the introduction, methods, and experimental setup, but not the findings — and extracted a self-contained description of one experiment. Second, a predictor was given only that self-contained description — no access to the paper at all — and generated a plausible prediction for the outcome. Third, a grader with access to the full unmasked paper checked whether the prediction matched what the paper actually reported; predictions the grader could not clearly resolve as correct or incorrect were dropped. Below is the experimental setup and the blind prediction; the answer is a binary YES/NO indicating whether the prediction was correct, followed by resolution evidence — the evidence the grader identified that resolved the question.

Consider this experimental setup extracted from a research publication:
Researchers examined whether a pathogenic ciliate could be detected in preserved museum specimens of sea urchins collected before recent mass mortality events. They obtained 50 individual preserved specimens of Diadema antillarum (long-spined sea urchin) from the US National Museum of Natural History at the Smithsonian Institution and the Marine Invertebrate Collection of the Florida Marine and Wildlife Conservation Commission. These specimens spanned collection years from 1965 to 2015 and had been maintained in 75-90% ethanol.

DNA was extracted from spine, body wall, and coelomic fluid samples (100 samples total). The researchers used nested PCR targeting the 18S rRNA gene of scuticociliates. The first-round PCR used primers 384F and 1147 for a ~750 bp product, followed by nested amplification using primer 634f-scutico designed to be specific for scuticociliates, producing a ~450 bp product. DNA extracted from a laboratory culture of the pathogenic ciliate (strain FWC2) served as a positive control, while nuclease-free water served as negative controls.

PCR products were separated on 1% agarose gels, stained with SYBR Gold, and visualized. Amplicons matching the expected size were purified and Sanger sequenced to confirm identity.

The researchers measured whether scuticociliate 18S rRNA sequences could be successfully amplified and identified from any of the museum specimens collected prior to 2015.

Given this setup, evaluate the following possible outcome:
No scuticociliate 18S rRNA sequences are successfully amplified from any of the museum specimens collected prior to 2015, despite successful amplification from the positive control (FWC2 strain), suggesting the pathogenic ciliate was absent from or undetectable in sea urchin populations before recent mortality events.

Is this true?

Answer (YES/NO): NO